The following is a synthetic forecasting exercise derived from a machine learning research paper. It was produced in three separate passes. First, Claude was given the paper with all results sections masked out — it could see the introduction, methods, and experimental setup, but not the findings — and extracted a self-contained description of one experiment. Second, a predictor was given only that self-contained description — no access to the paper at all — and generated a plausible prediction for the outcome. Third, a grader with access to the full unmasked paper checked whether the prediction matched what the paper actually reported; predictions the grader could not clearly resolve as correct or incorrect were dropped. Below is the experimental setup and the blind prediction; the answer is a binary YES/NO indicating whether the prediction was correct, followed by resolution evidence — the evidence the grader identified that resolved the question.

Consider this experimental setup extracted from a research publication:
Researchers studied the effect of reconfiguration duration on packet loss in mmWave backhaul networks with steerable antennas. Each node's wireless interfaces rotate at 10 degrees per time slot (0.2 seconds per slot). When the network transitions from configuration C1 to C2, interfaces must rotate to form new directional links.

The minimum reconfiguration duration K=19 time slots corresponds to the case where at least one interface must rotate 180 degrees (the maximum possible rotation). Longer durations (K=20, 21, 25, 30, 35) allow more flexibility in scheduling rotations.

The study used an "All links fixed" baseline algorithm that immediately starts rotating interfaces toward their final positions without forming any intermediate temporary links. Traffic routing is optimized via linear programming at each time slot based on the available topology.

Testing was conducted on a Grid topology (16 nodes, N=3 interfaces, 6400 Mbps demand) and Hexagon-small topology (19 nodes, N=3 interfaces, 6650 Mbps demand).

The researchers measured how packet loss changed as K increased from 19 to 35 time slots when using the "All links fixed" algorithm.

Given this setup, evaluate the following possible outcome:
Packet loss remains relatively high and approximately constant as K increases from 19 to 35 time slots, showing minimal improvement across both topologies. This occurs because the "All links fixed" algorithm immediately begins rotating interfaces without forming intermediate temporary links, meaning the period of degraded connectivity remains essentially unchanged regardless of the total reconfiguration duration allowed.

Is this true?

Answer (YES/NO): YES